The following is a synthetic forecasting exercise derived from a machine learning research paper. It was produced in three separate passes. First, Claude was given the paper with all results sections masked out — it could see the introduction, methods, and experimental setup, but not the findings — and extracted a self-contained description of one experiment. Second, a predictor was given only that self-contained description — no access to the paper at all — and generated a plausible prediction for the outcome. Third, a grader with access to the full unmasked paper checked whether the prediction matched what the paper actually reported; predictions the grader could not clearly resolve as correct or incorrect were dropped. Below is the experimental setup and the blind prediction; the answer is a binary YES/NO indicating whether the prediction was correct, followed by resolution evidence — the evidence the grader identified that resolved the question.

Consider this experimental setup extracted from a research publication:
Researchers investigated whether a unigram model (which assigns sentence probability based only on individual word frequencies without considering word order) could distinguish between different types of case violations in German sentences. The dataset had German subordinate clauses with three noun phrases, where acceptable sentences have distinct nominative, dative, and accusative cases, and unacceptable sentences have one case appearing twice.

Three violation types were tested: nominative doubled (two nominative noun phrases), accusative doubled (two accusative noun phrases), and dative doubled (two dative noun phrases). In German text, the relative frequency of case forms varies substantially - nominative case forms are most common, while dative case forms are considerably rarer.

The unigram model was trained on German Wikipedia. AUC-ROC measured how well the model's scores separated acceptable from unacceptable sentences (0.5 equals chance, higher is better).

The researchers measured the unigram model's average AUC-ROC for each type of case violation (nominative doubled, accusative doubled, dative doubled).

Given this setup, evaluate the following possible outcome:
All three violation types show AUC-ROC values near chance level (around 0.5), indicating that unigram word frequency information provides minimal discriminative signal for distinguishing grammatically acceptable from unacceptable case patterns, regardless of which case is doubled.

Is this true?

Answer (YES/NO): NO